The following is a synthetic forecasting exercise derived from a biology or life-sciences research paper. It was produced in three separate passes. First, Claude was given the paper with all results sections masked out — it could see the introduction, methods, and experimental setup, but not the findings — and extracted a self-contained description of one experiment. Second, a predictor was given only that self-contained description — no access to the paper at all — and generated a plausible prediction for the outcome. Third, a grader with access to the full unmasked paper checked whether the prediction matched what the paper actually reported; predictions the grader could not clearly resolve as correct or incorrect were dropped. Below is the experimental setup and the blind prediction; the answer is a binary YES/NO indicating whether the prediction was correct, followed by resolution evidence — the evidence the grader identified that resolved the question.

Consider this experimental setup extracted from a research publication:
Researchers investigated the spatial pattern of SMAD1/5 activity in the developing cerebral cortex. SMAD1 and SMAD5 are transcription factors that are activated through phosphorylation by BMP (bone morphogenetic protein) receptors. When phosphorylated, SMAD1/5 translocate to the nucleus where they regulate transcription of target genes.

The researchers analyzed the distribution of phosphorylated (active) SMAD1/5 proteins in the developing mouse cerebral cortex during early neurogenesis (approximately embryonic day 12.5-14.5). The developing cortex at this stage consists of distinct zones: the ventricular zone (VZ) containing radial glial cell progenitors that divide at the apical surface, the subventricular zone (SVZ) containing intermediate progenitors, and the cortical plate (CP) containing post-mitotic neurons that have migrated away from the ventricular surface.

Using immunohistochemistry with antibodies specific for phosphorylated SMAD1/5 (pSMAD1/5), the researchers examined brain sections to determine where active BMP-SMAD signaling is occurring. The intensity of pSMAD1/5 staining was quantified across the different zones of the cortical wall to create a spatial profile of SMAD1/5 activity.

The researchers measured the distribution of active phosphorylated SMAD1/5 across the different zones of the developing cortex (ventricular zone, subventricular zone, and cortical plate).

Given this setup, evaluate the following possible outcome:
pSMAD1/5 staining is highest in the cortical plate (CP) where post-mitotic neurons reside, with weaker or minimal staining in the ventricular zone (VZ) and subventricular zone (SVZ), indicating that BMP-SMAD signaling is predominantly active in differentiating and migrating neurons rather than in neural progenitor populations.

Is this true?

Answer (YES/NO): NO